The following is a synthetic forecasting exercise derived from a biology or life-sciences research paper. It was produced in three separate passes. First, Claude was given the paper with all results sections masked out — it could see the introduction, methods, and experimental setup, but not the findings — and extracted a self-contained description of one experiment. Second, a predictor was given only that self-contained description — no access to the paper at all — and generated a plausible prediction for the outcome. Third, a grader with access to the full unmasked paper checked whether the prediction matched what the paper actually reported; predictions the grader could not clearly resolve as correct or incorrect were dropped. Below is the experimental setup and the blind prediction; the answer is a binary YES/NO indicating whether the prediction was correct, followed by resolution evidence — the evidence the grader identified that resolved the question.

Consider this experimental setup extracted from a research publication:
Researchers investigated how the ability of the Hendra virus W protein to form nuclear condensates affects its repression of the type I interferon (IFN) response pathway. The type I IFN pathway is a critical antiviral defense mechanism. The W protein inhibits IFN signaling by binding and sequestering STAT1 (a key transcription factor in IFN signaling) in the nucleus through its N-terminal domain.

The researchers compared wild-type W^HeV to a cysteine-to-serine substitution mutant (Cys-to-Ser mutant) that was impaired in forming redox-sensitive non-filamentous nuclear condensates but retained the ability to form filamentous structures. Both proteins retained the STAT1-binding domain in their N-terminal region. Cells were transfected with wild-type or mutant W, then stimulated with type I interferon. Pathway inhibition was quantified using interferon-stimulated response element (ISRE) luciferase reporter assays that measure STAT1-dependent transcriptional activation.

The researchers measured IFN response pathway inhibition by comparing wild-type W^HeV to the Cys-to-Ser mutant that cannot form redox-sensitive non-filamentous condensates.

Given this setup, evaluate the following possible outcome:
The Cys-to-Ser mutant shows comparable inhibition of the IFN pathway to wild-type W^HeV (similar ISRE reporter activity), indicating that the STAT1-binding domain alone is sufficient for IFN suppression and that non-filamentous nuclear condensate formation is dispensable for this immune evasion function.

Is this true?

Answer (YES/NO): NO